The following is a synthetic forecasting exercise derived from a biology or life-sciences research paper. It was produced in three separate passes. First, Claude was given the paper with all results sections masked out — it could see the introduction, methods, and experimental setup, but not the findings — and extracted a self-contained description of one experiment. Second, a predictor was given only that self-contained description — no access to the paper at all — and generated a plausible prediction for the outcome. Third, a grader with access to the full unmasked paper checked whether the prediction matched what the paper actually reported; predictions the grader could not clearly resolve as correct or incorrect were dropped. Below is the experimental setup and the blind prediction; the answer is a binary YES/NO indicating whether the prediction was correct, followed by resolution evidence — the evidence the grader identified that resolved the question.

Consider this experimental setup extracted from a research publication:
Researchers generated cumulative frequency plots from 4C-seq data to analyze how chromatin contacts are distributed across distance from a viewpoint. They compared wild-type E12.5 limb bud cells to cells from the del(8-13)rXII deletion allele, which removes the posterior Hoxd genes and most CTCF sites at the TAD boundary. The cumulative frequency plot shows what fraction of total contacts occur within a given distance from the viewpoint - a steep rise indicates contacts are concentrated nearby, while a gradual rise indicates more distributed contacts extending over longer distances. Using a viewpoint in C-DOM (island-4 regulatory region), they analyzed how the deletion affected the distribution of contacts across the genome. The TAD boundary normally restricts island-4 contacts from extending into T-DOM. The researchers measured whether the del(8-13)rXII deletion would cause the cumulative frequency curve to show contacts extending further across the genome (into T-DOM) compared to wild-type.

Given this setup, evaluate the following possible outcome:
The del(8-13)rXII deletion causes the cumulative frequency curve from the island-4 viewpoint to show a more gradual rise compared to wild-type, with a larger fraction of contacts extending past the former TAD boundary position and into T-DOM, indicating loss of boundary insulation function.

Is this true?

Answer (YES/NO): NO